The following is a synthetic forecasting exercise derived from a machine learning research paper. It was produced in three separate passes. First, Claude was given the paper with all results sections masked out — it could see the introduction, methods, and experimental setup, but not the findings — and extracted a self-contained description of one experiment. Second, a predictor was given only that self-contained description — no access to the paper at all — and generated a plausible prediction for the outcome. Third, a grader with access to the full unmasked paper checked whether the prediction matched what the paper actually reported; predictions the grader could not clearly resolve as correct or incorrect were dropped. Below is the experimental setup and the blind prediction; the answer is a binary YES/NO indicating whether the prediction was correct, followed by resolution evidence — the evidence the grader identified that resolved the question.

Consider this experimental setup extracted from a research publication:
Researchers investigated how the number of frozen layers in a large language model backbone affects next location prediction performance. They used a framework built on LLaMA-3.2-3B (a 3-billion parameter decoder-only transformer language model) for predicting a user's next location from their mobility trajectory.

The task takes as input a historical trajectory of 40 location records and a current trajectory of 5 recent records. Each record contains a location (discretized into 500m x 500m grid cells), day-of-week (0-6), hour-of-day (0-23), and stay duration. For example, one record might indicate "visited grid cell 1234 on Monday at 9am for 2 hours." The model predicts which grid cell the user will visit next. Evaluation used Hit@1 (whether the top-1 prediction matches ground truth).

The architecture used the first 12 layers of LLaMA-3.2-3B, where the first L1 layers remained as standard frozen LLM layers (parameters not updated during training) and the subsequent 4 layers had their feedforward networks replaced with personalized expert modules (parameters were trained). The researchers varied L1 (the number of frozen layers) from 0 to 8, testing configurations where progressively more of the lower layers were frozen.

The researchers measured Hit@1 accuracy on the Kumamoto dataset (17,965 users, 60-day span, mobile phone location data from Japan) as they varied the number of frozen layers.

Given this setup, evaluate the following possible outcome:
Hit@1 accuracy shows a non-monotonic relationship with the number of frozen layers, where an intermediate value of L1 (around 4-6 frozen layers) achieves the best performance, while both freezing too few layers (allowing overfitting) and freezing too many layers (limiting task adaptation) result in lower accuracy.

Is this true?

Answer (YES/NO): NO